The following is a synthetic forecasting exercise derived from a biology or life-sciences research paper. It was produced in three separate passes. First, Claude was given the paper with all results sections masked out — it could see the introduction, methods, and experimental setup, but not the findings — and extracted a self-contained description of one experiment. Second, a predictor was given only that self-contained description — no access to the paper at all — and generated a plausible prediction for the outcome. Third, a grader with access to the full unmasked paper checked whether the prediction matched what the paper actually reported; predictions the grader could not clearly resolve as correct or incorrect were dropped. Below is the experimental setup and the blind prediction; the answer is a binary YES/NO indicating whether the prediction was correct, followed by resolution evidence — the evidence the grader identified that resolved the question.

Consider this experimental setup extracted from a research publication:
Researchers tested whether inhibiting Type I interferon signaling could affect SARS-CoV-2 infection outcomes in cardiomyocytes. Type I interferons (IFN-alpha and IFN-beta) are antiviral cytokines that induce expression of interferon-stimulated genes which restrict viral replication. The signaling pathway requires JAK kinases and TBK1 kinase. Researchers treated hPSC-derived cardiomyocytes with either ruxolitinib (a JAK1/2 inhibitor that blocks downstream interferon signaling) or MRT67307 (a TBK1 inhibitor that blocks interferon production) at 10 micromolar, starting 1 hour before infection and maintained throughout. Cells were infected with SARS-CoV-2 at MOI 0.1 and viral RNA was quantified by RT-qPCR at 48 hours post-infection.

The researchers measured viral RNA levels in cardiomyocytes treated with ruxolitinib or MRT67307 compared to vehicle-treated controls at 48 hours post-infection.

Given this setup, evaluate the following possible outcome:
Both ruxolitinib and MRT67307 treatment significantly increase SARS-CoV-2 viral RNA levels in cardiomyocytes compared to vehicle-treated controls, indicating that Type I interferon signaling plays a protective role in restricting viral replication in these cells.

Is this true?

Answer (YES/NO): NO